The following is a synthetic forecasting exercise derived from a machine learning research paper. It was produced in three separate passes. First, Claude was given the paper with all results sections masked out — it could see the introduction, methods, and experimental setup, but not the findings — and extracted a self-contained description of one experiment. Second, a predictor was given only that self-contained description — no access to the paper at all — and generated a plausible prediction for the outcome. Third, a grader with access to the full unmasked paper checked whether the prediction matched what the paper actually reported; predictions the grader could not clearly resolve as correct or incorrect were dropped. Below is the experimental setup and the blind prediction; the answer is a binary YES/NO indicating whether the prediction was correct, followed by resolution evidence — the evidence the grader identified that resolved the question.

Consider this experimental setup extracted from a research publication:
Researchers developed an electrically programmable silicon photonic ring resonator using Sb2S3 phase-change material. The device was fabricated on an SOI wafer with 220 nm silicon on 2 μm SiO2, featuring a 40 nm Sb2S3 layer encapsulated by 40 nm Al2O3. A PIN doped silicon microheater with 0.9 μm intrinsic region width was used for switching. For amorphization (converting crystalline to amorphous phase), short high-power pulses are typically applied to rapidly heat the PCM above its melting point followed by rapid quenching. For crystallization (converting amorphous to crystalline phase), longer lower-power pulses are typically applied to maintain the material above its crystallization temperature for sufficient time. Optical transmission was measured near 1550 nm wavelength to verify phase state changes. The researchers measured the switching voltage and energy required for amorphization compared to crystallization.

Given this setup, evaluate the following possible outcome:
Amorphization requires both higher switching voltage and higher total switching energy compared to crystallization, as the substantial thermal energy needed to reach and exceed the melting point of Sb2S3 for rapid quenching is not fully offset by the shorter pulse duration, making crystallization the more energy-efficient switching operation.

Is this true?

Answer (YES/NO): NO